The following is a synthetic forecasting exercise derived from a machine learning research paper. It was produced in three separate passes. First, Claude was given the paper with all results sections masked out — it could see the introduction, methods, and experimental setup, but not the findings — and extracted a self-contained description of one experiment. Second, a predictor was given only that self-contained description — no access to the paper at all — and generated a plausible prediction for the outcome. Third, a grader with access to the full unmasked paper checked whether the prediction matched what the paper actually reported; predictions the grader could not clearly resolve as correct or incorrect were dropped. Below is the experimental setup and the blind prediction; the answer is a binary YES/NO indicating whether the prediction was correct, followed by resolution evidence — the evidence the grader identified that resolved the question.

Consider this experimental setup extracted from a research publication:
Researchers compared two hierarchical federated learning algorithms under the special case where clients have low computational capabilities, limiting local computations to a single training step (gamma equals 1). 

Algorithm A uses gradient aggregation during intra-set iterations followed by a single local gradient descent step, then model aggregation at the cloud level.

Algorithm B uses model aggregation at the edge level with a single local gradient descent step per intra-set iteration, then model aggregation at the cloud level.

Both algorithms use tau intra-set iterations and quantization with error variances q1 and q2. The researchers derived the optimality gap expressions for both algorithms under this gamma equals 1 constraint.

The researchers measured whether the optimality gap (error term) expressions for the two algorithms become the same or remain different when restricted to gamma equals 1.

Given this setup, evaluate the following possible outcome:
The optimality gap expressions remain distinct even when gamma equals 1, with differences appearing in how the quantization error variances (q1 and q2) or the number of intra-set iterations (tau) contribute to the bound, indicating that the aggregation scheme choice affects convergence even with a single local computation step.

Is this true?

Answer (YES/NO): NO